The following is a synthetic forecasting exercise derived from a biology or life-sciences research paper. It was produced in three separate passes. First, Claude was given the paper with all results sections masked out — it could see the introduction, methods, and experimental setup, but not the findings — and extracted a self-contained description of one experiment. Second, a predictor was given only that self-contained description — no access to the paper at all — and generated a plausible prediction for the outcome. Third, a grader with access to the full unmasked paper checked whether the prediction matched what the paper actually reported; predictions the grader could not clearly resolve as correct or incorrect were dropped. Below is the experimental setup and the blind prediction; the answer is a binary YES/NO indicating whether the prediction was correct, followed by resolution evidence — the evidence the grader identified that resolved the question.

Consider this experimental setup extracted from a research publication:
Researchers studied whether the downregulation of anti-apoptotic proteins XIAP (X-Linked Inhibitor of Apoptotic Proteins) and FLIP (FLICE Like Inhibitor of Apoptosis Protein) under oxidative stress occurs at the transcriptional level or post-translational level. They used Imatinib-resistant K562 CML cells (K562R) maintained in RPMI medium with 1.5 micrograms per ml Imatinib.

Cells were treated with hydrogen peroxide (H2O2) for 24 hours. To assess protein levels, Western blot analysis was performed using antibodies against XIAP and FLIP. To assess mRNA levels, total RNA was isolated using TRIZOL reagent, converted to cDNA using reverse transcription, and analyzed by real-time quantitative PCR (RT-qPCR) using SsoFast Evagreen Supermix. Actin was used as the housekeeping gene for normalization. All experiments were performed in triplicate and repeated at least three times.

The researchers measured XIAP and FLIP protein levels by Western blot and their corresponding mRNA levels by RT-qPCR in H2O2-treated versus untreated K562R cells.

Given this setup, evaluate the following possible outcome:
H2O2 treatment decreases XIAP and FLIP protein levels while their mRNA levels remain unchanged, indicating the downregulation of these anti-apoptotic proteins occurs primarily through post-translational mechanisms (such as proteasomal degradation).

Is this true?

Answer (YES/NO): YES